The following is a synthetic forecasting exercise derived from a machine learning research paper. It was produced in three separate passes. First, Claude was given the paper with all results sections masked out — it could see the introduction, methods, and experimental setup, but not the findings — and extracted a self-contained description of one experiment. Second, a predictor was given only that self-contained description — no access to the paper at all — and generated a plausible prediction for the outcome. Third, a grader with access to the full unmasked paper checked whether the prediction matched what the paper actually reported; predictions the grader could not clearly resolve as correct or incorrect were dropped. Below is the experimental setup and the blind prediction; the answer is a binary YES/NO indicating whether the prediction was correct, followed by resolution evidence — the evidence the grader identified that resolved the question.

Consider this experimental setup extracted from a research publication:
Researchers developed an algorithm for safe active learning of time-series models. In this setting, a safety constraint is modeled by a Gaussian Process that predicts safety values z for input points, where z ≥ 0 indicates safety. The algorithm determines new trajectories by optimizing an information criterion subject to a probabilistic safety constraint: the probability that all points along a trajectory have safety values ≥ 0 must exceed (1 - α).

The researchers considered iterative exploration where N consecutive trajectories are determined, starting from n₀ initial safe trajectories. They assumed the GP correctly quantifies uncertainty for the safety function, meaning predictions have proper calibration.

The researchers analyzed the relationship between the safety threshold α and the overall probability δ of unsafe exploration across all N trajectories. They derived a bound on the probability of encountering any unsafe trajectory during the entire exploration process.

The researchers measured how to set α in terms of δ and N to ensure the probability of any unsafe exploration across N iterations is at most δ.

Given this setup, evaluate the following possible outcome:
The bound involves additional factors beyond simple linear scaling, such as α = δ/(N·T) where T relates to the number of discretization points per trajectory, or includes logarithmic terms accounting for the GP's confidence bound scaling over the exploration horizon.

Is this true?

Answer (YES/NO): NO